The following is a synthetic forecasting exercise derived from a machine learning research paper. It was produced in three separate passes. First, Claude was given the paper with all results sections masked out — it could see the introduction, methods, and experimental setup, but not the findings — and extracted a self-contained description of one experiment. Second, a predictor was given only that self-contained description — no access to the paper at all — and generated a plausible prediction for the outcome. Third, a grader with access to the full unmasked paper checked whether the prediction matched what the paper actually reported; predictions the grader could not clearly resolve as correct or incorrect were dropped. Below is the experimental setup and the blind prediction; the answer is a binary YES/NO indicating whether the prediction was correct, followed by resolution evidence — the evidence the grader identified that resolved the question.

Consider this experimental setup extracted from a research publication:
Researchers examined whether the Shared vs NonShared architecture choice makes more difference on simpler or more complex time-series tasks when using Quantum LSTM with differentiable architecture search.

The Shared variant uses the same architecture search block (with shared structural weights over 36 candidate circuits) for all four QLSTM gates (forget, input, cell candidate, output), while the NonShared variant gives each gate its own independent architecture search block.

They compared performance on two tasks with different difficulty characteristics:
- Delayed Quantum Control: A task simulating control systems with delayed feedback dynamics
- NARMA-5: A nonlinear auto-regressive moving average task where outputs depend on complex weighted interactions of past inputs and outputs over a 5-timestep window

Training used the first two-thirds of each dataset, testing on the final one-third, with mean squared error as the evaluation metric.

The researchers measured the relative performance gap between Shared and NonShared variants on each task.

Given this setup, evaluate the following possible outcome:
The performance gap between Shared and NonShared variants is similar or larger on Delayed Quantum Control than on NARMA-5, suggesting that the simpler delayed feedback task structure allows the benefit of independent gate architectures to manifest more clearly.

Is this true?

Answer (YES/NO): NO